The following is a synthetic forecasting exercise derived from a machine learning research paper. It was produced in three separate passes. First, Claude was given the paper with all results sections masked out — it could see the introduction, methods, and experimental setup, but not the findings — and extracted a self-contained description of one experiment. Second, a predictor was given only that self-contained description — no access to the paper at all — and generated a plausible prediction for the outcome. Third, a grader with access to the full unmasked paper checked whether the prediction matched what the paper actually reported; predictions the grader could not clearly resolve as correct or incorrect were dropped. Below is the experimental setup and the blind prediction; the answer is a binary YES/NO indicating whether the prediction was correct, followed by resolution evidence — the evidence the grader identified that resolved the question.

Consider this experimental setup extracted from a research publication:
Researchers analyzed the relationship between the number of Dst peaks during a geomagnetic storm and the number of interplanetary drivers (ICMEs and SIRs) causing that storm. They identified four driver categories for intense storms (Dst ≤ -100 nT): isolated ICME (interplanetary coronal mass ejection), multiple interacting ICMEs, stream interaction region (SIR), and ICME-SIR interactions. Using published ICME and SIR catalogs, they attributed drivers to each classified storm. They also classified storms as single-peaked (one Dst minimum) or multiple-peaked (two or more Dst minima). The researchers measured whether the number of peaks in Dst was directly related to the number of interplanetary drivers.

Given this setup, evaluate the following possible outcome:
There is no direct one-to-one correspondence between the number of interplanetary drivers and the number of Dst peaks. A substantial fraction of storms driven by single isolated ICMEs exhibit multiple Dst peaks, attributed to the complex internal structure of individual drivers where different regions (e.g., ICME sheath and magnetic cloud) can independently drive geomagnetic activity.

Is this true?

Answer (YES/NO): YES